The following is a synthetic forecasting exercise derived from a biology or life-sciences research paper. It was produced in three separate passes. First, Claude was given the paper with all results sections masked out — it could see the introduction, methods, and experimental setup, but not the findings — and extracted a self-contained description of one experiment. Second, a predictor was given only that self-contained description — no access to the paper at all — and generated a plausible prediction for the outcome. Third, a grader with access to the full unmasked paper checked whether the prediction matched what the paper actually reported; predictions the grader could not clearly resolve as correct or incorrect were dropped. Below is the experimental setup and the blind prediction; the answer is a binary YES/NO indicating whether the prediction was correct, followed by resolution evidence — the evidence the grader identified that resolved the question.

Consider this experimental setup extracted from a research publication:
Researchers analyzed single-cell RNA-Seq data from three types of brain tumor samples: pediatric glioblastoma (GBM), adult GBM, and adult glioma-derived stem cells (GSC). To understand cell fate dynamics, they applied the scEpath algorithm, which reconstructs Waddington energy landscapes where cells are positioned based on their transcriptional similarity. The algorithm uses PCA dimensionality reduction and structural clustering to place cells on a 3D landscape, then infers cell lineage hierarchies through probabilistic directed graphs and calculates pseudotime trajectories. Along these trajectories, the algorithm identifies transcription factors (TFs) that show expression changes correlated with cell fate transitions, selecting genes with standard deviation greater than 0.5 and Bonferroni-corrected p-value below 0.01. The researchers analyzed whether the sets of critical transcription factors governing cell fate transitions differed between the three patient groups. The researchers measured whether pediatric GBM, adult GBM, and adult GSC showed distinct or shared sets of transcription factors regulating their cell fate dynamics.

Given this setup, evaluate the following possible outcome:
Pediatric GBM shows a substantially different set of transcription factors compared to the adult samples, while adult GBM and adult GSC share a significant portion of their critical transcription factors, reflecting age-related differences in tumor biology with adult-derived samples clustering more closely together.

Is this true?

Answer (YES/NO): NO